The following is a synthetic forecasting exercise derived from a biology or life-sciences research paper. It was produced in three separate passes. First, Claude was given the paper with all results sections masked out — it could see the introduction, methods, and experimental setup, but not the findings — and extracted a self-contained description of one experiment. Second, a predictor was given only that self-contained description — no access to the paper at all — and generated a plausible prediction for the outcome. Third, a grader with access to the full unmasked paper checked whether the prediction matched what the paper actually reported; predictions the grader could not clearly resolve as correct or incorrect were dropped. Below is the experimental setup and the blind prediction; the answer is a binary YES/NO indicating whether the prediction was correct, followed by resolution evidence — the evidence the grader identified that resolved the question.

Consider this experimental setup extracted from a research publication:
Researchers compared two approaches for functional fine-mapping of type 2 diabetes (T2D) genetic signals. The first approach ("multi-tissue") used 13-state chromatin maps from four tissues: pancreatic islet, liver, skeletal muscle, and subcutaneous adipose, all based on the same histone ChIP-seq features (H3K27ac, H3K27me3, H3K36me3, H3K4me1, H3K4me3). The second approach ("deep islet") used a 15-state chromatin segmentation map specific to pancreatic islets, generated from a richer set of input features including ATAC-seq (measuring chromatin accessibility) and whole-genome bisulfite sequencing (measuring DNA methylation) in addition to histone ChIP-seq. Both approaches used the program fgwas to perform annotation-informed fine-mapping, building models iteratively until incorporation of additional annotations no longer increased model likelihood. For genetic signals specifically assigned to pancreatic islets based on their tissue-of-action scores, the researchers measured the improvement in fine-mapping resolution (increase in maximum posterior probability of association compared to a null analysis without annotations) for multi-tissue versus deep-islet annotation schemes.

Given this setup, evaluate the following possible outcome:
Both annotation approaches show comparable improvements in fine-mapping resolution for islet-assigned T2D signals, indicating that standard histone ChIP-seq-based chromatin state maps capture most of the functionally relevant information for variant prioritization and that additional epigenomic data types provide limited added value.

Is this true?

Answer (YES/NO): NO